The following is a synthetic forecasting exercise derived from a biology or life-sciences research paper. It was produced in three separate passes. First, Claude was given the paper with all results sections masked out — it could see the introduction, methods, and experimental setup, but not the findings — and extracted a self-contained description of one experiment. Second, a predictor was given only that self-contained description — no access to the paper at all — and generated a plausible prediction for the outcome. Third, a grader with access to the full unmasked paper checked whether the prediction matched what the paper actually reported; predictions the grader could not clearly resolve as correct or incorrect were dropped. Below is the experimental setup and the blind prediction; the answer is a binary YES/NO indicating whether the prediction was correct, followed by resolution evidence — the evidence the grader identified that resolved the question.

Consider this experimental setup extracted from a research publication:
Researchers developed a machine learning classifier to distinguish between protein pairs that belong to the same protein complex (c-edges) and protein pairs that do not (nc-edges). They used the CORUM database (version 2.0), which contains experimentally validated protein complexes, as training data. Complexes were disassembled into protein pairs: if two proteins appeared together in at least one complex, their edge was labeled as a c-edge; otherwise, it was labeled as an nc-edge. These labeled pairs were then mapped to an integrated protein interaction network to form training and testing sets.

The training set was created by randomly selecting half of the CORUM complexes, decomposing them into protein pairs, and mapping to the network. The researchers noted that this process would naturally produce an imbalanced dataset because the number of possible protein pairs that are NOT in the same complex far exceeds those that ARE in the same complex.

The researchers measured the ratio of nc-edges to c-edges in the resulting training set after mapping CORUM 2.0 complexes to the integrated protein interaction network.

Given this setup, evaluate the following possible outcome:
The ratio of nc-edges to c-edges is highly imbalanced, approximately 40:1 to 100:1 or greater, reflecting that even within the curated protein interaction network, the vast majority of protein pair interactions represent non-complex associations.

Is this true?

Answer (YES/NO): NO